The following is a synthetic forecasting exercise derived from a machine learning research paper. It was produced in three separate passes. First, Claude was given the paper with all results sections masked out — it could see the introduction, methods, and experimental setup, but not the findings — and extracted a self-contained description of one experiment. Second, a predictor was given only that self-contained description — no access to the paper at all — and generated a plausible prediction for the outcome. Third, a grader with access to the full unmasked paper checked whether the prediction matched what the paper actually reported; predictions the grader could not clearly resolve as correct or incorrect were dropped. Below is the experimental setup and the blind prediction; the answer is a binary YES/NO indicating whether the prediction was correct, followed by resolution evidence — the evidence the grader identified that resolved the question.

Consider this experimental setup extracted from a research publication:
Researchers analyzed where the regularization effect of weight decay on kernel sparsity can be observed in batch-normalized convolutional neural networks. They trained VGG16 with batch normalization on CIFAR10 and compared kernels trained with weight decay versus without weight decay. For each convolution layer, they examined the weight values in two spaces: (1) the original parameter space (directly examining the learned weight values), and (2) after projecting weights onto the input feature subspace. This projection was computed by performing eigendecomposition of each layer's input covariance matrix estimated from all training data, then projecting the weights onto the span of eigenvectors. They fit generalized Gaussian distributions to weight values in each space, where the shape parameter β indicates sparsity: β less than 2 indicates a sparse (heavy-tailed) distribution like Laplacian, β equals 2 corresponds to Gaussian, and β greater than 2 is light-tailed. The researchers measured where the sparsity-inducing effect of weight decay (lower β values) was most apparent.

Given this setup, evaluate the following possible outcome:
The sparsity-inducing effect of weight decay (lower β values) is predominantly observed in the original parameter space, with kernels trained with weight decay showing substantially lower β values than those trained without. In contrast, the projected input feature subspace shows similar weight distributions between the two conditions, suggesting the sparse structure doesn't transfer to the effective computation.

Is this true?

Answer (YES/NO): NO